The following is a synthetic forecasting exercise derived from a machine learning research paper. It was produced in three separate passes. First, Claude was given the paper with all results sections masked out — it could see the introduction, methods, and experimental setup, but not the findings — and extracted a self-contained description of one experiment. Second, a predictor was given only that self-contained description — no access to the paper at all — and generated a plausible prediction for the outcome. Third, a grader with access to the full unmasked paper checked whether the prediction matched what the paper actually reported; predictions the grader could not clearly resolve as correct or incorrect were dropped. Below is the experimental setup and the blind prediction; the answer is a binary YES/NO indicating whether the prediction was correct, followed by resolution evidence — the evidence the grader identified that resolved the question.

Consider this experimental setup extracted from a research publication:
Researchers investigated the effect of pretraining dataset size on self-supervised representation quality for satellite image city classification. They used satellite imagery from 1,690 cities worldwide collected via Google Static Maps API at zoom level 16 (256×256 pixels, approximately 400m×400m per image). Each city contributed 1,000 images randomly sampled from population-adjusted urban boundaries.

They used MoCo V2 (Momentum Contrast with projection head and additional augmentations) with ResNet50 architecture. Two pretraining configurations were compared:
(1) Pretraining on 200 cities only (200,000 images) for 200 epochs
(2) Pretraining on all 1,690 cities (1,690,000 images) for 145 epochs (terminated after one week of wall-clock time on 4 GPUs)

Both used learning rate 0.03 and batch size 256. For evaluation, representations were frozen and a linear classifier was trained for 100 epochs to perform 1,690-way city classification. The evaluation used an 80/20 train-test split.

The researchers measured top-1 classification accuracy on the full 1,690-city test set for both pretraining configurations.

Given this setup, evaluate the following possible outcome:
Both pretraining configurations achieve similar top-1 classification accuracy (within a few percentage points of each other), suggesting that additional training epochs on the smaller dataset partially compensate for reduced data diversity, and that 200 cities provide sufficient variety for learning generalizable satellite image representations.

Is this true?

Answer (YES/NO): YES